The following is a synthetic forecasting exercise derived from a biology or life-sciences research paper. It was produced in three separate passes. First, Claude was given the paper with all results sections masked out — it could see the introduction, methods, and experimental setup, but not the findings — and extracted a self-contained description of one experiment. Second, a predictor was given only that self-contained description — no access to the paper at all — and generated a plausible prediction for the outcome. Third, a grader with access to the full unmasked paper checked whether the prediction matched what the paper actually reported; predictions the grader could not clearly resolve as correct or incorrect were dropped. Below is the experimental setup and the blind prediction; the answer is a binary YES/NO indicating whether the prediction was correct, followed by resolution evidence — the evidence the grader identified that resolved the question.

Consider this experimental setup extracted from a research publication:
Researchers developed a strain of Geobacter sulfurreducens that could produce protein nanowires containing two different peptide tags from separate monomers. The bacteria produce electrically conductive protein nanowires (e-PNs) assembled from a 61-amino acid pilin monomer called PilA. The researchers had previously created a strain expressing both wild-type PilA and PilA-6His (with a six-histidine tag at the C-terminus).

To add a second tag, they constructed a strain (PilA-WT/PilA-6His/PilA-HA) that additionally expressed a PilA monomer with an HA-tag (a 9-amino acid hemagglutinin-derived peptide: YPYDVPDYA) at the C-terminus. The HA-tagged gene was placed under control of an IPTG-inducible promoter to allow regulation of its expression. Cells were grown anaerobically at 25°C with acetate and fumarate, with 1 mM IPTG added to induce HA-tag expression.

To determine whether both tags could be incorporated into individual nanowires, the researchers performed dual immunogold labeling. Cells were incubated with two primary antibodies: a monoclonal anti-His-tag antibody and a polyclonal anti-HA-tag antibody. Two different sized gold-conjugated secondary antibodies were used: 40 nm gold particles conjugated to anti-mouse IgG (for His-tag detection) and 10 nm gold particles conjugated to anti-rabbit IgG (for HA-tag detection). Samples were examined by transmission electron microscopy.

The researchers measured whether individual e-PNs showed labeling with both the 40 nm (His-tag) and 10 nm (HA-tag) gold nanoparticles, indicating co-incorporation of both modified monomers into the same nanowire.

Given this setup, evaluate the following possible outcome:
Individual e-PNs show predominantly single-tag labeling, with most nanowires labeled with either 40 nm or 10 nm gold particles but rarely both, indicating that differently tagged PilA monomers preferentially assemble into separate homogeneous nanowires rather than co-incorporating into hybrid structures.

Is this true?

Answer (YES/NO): NO